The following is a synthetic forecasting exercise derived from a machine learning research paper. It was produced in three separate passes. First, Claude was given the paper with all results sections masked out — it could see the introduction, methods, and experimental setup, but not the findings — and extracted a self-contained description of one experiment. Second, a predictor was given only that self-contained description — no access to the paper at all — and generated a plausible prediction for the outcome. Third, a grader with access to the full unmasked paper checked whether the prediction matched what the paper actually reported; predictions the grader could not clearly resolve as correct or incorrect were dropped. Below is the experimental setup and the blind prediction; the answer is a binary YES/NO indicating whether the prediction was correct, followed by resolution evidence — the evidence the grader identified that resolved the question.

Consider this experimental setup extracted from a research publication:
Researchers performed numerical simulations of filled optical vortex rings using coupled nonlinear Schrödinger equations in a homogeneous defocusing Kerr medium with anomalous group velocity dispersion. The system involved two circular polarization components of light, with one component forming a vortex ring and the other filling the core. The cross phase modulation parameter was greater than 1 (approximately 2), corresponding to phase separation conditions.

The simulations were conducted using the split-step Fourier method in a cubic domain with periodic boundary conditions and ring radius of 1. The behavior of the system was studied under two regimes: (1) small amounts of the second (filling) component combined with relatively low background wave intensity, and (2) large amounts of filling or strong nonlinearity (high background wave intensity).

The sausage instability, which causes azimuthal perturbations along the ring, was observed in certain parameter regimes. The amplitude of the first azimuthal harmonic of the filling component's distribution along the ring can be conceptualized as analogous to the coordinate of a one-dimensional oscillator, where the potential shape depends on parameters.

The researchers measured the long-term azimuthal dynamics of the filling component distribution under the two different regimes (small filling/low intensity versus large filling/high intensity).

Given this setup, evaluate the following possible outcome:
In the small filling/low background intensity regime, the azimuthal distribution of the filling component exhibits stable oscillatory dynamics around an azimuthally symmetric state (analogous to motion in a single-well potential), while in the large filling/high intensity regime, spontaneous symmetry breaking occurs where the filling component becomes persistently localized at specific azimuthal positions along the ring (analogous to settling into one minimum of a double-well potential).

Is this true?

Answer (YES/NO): YES